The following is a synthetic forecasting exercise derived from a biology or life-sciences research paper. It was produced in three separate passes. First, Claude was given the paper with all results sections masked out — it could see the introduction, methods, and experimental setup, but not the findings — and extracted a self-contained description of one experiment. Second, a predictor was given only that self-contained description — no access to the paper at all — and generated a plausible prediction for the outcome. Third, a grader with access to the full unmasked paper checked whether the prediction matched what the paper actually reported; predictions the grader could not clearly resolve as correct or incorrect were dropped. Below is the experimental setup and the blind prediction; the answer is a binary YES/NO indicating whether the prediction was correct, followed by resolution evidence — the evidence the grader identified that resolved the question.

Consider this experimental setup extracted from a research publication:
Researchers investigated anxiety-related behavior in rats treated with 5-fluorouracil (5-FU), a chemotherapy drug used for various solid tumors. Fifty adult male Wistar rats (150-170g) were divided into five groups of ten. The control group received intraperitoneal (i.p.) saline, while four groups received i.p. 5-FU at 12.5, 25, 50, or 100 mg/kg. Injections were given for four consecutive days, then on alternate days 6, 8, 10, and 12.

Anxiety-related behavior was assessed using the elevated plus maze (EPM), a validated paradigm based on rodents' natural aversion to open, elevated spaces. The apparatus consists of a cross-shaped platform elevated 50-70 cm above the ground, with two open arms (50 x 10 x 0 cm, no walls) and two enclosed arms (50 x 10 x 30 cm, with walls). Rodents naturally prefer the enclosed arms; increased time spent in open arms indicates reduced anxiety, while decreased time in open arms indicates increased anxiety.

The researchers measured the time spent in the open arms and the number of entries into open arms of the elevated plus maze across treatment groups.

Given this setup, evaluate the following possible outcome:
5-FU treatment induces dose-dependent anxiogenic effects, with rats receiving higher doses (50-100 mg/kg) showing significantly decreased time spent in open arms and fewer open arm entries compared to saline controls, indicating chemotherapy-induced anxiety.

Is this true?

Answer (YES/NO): NO